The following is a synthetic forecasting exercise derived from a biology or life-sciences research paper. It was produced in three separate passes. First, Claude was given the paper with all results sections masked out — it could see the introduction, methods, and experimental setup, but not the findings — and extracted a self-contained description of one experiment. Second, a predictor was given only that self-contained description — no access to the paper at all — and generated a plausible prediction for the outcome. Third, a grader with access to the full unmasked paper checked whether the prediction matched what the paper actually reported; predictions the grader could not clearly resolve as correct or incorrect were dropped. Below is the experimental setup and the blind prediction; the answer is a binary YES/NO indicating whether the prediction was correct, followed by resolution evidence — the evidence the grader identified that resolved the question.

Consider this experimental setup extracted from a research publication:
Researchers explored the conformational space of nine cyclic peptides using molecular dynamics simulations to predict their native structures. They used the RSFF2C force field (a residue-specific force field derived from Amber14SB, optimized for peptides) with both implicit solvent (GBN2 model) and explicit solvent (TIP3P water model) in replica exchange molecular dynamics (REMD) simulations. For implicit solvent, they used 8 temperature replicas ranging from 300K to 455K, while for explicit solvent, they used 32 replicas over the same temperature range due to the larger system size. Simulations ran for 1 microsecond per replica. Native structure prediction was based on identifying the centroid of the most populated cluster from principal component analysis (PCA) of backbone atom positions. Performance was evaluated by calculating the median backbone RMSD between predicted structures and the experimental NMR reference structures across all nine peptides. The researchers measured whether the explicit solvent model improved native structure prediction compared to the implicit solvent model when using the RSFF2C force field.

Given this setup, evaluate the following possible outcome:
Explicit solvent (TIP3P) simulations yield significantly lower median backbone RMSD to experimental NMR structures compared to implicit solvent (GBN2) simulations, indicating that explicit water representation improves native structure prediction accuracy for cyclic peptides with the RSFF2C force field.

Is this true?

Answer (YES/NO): NO